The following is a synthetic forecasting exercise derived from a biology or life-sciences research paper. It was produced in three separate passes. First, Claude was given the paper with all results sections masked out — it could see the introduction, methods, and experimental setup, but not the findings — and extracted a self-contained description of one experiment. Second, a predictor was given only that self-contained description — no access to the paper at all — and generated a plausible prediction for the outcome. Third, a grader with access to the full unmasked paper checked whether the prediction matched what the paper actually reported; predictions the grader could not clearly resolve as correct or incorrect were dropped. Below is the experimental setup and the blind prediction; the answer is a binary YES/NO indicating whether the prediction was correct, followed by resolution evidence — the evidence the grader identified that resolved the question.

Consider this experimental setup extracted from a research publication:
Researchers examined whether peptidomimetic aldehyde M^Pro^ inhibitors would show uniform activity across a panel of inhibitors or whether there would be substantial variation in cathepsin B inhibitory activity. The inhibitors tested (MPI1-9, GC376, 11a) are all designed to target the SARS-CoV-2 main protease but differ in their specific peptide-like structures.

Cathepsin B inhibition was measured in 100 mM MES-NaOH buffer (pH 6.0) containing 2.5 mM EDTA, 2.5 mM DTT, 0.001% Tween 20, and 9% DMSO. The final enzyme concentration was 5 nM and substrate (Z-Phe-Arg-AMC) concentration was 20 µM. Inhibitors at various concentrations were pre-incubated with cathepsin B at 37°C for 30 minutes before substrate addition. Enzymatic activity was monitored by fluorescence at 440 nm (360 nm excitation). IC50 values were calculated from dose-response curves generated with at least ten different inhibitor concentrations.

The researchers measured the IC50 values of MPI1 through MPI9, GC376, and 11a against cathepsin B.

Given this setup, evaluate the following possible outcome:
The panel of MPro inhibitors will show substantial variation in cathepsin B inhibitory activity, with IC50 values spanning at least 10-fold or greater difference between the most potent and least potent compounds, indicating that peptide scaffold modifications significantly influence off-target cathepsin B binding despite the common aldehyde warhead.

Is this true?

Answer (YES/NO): YES